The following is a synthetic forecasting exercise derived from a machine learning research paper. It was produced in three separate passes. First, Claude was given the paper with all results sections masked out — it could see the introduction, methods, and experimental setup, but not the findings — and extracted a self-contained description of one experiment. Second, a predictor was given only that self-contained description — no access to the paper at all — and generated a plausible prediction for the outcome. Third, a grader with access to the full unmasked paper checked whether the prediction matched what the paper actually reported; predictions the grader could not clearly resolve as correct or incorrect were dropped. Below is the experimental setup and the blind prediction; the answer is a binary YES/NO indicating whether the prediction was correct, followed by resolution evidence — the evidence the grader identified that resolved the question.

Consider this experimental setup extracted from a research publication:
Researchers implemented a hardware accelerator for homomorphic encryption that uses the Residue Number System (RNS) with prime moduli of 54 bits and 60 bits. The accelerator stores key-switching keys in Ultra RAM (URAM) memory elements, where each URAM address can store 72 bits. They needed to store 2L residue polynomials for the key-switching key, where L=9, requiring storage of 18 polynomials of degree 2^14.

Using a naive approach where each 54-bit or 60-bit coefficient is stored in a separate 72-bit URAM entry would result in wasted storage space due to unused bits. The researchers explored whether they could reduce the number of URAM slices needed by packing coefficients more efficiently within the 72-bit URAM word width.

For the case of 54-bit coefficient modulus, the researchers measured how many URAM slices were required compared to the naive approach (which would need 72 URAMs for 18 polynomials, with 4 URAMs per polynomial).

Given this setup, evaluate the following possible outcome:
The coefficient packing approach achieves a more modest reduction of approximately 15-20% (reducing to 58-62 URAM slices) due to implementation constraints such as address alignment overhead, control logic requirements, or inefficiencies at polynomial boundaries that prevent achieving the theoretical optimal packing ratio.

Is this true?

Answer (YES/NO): NO